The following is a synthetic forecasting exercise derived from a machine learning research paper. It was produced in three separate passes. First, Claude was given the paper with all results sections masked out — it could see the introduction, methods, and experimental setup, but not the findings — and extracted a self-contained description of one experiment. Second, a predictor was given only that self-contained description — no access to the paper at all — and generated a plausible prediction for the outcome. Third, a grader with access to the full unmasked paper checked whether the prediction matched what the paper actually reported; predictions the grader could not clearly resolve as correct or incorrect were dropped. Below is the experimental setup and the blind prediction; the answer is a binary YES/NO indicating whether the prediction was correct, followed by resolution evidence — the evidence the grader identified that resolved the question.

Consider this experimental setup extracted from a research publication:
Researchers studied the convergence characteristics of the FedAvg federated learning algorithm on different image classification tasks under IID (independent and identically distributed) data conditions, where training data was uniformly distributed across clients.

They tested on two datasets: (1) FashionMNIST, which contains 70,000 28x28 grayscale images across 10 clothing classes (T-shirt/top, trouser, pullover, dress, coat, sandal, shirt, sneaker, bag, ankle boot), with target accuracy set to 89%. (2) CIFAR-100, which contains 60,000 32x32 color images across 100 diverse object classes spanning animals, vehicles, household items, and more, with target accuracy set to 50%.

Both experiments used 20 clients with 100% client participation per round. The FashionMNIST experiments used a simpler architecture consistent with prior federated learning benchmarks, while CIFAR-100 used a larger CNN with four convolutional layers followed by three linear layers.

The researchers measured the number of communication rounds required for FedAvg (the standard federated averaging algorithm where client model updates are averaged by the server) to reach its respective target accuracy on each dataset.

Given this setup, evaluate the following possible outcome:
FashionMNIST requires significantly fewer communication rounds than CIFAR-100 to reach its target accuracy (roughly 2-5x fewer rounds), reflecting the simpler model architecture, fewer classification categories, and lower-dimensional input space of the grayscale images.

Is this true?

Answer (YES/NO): NO